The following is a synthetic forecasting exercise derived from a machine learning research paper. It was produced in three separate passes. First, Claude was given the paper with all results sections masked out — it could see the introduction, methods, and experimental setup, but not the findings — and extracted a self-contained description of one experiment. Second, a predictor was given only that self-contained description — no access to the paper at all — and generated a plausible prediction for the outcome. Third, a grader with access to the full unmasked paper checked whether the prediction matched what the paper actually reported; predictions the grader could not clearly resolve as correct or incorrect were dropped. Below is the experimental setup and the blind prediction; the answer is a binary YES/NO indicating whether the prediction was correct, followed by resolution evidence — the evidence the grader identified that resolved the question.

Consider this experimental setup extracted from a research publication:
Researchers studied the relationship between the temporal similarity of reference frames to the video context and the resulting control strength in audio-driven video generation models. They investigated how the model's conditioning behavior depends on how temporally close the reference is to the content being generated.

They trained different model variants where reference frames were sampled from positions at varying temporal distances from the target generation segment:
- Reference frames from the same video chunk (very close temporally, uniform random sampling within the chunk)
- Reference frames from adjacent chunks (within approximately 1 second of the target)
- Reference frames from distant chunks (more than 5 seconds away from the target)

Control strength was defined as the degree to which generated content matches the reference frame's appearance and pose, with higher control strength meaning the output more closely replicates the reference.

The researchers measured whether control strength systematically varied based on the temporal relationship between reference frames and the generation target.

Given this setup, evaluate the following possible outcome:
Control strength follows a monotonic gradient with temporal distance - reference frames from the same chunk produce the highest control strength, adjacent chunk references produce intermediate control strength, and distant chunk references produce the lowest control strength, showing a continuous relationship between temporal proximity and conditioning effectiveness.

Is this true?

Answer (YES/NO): YES